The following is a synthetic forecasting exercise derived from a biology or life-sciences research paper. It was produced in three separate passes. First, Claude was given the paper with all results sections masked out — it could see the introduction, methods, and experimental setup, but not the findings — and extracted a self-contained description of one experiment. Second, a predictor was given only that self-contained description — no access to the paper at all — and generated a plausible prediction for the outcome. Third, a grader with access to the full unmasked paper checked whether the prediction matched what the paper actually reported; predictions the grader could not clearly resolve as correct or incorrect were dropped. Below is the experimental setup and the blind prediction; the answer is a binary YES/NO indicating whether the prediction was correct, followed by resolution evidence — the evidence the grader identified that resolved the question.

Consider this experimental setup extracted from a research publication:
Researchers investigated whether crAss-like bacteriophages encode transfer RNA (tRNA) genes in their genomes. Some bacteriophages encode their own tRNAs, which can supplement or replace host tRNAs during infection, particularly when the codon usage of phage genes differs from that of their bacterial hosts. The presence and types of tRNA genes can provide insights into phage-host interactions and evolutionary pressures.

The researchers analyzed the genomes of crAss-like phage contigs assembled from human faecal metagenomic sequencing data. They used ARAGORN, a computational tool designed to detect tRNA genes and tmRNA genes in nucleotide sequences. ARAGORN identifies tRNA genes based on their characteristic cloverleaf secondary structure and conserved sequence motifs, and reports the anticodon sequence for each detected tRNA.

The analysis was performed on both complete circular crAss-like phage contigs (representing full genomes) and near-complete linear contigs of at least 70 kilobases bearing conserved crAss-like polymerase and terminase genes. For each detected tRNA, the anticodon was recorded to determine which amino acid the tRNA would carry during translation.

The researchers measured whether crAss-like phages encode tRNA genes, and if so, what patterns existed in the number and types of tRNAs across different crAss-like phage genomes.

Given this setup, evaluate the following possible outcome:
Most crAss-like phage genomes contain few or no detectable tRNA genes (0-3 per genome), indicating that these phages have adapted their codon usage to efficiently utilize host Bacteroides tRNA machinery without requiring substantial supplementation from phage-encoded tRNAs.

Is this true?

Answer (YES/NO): YES